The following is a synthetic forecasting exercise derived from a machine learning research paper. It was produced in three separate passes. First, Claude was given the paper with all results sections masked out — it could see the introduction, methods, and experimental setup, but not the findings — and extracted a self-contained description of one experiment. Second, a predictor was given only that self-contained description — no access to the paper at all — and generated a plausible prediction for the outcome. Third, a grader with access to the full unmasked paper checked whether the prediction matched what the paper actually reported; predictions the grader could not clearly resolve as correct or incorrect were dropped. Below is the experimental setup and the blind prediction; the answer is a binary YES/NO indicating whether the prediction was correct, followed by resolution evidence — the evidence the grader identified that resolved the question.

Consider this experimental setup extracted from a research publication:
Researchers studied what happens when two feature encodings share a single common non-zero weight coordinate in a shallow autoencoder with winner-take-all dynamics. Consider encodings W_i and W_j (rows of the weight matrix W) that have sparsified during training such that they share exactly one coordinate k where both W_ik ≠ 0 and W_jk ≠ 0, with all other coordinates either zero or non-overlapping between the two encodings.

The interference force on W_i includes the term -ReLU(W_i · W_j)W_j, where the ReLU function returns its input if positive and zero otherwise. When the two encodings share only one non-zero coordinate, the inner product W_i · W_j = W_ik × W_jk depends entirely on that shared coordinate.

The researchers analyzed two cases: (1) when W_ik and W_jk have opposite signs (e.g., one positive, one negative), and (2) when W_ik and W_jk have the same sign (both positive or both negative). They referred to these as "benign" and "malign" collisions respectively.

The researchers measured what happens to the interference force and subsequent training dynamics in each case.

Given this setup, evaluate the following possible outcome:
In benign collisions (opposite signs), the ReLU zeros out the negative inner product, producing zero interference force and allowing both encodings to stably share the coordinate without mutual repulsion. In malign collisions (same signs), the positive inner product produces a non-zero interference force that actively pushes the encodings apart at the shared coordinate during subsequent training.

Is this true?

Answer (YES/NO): YES